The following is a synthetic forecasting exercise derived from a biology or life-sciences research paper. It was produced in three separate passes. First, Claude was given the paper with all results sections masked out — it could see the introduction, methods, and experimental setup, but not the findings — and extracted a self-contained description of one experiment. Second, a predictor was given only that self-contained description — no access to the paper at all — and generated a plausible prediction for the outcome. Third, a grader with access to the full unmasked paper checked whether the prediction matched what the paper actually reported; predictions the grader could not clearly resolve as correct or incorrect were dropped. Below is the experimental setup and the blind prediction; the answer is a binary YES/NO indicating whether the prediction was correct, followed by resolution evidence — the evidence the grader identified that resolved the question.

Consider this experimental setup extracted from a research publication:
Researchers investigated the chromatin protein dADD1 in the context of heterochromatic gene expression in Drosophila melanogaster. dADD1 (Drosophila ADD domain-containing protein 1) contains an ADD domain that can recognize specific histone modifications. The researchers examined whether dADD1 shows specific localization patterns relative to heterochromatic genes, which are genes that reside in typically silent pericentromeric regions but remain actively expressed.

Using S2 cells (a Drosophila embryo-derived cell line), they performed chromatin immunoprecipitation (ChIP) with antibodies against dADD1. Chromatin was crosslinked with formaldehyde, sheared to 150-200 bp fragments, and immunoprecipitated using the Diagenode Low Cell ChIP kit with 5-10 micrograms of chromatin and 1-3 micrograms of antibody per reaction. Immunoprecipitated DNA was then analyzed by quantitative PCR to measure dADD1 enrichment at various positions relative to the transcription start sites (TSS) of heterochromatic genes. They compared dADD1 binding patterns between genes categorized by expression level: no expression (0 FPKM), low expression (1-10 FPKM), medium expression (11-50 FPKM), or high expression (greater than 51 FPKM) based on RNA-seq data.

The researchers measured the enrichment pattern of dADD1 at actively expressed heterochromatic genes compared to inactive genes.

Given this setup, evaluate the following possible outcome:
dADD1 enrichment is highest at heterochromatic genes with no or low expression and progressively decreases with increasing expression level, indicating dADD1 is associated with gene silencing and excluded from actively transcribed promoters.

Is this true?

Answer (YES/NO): NO